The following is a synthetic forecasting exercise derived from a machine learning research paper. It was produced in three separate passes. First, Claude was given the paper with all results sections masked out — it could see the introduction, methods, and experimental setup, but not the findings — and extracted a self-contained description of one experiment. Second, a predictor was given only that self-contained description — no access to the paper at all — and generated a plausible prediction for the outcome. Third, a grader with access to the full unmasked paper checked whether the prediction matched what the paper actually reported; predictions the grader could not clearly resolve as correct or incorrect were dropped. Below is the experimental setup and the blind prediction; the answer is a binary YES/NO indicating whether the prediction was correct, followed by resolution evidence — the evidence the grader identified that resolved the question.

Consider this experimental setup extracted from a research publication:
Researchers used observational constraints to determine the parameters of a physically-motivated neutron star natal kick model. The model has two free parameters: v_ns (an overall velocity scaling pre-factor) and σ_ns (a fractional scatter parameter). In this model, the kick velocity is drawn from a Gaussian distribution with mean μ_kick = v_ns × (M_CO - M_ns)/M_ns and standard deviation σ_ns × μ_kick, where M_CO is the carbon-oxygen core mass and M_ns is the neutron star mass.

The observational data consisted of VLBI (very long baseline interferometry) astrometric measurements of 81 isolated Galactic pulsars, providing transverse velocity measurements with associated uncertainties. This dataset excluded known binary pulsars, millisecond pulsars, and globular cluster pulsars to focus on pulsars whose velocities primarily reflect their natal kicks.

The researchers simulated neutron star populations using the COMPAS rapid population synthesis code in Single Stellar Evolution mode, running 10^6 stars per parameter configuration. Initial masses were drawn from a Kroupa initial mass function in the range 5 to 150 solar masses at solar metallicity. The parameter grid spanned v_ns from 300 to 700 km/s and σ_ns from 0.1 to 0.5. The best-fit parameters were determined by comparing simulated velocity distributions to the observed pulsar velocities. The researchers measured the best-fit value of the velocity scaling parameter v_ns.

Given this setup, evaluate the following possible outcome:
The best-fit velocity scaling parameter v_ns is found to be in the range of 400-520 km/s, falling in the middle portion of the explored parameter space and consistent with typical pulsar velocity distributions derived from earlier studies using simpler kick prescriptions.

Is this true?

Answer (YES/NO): NO